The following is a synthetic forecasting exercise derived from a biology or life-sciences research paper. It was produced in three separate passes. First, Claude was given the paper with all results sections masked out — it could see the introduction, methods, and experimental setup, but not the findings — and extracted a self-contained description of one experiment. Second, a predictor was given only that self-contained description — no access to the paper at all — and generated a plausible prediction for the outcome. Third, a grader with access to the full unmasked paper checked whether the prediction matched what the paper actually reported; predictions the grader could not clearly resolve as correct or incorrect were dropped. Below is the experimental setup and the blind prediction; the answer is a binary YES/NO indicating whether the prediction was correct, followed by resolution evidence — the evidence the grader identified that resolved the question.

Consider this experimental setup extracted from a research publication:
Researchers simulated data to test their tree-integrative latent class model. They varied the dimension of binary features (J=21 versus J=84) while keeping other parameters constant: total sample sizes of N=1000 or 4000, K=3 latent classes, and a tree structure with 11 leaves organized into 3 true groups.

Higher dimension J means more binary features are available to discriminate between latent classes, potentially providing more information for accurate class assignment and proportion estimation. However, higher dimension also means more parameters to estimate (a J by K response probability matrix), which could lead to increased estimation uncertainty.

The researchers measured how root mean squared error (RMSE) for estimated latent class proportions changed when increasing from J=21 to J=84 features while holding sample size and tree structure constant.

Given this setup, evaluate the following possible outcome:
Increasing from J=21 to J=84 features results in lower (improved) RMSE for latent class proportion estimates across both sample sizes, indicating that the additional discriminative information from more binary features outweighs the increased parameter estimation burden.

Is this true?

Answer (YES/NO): YES